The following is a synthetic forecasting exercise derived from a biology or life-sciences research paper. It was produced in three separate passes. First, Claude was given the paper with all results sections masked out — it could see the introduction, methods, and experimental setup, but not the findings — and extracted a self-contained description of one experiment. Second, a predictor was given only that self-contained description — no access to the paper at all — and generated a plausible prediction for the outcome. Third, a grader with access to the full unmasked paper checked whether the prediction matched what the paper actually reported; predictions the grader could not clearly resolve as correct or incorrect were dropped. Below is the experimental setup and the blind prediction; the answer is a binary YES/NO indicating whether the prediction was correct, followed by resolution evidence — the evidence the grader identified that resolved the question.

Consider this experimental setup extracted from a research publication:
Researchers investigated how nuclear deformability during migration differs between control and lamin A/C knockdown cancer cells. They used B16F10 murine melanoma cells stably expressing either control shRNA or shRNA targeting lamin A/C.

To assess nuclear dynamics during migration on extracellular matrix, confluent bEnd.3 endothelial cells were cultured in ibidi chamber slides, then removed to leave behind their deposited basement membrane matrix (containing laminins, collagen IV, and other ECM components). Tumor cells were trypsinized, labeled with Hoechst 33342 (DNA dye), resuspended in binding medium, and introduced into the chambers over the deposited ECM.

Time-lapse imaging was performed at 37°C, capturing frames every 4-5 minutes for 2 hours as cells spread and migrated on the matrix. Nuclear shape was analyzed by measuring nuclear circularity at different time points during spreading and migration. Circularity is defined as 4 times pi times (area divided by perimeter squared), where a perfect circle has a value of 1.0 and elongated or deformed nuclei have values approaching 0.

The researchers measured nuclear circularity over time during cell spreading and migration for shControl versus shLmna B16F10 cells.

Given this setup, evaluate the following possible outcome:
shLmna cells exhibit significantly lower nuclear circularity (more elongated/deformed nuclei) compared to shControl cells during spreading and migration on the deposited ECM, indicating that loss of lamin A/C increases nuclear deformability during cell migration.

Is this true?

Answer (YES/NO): YES